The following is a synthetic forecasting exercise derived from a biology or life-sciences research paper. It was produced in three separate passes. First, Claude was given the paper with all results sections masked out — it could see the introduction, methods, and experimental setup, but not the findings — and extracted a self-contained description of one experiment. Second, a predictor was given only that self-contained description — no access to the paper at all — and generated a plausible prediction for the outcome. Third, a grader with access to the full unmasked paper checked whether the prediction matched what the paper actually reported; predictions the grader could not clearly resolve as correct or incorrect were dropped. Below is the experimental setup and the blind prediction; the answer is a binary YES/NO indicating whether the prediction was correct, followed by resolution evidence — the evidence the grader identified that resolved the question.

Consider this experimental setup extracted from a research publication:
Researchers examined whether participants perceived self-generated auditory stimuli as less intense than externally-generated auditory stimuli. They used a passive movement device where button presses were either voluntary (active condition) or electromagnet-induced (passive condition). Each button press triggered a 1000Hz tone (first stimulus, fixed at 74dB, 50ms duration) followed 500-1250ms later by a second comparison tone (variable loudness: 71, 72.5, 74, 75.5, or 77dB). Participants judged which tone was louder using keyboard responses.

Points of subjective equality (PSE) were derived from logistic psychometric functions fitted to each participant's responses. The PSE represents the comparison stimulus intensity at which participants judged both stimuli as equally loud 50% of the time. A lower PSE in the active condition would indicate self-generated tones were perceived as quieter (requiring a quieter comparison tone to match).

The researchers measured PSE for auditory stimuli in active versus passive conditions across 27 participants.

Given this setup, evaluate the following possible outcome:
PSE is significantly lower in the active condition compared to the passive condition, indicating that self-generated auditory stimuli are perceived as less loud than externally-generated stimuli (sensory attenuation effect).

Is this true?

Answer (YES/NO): NO